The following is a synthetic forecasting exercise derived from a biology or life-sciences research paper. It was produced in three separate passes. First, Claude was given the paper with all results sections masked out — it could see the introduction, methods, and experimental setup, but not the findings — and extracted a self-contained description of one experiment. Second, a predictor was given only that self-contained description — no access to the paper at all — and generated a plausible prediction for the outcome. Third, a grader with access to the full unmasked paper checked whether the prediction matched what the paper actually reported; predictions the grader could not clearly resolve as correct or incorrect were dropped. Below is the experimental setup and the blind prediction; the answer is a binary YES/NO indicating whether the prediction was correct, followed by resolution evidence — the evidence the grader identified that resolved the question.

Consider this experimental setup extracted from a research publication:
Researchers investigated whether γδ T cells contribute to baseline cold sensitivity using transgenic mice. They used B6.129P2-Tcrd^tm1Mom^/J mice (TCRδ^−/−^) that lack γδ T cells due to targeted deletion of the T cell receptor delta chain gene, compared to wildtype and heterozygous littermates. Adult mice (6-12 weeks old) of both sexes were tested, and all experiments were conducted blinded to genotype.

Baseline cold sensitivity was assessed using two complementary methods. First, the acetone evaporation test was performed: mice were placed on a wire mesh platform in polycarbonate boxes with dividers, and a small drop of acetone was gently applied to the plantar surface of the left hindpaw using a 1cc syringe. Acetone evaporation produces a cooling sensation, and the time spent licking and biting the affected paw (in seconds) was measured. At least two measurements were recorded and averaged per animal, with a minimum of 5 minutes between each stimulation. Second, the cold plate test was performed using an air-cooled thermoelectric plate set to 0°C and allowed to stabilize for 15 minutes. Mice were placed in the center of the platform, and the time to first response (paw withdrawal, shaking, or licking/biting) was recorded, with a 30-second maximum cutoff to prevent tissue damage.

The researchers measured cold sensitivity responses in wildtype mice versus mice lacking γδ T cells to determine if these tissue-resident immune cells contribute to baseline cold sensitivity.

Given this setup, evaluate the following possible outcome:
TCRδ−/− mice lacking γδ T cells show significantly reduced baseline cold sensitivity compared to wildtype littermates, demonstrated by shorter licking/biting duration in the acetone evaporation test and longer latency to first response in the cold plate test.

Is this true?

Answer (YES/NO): NO